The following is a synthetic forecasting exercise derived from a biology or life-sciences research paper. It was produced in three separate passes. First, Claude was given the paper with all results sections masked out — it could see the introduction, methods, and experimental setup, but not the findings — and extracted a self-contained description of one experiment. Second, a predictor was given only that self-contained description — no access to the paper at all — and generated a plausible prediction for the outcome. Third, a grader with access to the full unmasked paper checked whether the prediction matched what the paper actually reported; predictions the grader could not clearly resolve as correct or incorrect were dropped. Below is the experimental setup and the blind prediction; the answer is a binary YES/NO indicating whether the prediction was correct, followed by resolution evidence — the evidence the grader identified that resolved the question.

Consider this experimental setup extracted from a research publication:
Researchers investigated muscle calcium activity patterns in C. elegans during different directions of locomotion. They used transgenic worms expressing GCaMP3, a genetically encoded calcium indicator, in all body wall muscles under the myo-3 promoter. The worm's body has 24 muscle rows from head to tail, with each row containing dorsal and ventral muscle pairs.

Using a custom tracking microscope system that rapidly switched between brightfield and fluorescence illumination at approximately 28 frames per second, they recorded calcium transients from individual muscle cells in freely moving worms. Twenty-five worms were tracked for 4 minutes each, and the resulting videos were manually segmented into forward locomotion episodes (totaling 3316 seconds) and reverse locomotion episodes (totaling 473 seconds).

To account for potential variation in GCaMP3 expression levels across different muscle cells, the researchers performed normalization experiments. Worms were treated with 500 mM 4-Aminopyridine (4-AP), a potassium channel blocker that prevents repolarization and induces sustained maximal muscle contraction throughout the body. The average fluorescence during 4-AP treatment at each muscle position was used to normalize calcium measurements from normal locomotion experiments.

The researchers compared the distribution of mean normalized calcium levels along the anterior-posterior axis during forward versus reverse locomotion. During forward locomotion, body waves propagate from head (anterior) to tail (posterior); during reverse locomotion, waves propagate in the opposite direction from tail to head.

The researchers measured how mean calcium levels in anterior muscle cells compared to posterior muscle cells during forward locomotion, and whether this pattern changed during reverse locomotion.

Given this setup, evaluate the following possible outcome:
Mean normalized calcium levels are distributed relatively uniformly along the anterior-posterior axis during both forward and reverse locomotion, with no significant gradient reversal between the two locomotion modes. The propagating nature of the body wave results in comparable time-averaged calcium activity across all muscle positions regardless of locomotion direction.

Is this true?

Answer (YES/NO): NO